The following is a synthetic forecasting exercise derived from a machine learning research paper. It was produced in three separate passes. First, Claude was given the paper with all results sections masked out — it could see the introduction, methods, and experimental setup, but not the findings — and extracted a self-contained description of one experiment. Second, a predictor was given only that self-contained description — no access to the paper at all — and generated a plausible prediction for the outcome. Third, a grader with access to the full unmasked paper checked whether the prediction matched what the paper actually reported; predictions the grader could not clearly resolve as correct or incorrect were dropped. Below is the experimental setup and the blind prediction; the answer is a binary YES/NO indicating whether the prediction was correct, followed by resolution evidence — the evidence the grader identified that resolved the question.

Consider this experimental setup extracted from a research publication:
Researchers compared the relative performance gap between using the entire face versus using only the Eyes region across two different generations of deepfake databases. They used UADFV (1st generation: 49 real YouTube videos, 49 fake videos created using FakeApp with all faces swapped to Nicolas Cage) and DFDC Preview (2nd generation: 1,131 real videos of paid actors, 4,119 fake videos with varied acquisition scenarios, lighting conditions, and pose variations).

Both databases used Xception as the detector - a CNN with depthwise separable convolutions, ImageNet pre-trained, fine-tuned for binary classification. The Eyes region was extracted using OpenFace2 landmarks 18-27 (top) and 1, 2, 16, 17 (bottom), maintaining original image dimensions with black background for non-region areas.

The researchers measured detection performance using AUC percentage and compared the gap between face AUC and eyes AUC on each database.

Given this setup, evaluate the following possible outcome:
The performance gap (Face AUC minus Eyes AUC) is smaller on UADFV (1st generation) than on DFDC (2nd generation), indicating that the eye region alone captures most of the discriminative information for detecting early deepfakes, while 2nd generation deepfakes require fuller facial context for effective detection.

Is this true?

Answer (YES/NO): YES